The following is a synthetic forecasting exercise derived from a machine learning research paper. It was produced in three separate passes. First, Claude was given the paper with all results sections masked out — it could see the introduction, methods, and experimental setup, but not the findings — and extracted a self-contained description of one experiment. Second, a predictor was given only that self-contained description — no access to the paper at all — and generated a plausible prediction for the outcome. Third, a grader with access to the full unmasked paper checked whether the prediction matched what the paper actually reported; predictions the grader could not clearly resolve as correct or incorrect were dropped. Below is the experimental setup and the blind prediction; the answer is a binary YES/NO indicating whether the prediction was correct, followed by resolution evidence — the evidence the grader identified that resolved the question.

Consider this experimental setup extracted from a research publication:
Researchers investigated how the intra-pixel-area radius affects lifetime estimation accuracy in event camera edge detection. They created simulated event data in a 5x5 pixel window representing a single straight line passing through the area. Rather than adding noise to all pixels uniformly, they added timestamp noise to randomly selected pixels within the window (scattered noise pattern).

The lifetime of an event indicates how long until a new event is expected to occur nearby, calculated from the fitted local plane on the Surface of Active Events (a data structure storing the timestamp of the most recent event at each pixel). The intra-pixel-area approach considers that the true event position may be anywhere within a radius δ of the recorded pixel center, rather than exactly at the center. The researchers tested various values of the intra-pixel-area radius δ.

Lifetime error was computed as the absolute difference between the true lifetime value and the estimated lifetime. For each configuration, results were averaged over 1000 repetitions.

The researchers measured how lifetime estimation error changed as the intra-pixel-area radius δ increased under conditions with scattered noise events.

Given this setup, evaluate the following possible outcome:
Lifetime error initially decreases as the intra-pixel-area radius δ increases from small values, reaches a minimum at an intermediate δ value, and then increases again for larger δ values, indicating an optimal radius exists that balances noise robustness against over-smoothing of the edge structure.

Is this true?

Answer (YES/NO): NO